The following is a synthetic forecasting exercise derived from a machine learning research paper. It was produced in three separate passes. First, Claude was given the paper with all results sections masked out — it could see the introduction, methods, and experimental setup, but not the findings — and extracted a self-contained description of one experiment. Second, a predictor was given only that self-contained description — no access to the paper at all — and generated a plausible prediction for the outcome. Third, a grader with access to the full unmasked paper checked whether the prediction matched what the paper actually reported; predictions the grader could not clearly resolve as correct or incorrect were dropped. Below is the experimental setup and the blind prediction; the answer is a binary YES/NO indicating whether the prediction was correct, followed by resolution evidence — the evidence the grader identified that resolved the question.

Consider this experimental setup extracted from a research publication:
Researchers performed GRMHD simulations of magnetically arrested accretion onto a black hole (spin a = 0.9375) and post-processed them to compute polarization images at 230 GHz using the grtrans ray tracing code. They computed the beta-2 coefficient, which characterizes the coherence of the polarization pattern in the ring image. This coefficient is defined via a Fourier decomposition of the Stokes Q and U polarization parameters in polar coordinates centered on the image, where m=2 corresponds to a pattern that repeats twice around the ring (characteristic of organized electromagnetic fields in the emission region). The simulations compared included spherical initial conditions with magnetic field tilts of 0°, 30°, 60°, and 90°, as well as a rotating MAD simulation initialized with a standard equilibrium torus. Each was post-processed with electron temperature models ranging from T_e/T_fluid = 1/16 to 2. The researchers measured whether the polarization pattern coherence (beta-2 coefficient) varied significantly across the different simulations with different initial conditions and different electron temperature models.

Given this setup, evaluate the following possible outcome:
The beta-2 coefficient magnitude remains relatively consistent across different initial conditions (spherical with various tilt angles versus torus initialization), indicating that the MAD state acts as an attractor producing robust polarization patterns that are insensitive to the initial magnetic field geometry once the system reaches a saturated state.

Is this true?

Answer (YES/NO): YES